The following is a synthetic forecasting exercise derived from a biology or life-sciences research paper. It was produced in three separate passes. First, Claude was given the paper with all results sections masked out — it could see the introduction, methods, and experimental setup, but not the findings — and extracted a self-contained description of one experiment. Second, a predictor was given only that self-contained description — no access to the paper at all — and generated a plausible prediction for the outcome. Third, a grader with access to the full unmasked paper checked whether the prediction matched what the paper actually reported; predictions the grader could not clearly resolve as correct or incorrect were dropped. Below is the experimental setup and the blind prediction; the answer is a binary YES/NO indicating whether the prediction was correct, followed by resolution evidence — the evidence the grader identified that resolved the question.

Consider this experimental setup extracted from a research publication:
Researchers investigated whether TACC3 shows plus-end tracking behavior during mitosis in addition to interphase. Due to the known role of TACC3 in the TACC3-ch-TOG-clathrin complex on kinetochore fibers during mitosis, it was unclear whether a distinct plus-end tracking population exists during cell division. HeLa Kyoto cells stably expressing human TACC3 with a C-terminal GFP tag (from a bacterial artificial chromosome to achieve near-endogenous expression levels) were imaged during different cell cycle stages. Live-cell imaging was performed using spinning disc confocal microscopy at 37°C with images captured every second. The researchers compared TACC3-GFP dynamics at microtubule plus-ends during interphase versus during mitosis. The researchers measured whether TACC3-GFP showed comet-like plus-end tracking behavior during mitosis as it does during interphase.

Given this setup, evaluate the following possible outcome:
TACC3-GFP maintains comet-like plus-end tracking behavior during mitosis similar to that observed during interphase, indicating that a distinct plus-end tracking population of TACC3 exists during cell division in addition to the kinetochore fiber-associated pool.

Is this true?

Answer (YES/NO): YES